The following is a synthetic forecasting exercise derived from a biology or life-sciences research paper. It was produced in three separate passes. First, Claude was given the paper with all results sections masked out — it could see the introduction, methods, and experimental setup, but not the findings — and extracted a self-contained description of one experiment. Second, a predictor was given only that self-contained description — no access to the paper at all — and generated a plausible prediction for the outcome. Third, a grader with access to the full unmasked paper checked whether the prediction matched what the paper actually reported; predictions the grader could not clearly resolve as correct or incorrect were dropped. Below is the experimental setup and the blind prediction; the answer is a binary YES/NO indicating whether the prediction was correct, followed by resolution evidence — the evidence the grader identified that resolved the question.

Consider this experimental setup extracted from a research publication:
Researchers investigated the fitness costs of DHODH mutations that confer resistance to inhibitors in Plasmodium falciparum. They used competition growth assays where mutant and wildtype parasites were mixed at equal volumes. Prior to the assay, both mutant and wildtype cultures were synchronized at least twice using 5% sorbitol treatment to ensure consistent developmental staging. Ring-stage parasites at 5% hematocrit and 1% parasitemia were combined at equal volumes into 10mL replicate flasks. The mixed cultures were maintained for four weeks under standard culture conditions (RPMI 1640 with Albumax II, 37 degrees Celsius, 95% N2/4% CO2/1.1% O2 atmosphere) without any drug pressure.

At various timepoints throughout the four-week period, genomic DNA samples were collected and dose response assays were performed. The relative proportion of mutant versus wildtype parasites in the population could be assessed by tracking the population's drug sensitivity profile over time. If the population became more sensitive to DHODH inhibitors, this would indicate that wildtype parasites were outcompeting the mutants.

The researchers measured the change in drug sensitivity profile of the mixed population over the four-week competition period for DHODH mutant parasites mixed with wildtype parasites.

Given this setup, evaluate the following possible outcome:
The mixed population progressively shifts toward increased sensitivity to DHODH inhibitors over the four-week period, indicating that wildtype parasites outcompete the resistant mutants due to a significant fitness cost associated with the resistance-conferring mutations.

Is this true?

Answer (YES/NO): NO